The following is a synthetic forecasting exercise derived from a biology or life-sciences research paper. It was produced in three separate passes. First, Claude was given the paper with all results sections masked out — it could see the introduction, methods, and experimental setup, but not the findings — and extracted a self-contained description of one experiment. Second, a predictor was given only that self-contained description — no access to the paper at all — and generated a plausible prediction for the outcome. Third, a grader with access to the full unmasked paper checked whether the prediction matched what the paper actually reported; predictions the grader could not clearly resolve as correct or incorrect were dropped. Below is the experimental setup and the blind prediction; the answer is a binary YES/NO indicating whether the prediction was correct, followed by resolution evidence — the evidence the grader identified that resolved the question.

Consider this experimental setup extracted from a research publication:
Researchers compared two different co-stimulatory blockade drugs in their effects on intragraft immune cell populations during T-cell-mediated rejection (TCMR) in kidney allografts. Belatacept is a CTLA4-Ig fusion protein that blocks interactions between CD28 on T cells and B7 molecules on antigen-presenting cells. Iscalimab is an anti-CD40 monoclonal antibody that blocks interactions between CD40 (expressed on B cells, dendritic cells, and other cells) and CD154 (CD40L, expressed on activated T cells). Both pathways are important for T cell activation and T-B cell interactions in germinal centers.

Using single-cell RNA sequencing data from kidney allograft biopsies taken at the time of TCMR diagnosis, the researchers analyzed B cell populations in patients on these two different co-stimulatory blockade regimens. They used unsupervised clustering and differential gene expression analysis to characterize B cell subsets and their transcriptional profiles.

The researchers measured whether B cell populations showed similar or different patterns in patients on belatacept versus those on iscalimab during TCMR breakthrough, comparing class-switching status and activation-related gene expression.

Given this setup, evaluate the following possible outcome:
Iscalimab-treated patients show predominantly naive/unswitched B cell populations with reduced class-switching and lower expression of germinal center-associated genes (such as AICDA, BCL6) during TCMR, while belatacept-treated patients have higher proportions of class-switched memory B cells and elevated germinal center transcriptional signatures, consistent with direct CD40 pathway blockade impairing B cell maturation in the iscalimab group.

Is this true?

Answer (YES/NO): NO